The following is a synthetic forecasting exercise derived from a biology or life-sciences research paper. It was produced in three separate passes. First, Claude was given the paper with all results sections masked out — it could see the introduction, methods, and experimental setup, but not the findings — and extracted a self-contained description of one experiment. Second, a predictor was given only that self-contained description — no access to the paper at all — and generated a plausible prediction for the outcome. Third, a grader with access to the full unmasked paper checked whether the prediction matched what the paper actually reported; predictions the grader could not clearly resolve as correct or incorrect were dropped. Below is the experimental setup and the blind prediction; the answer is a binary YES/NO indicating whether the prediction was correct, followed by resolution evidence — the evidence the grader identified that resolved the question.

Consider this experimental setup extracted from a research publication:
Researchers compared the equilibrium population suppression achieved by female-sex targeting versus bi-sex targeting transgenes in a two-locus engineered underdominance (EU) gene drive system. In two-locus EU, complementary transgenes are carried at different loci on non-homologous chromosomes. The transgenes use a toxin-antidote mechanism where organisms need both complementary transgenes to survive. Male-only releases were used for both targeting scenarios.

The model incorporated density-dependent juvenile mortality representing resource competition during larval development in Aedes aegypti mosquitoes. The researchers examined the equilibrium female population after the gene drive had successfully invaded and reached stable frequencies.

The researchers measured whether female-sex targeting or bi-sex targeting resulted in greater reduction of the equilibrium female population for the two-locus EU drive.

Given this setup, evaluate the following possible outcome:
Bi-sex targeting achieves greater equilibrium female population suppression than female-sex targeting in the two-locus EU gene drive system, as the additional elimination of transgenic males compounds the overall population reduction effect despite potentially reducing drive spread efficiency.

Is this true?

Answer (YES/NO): NO